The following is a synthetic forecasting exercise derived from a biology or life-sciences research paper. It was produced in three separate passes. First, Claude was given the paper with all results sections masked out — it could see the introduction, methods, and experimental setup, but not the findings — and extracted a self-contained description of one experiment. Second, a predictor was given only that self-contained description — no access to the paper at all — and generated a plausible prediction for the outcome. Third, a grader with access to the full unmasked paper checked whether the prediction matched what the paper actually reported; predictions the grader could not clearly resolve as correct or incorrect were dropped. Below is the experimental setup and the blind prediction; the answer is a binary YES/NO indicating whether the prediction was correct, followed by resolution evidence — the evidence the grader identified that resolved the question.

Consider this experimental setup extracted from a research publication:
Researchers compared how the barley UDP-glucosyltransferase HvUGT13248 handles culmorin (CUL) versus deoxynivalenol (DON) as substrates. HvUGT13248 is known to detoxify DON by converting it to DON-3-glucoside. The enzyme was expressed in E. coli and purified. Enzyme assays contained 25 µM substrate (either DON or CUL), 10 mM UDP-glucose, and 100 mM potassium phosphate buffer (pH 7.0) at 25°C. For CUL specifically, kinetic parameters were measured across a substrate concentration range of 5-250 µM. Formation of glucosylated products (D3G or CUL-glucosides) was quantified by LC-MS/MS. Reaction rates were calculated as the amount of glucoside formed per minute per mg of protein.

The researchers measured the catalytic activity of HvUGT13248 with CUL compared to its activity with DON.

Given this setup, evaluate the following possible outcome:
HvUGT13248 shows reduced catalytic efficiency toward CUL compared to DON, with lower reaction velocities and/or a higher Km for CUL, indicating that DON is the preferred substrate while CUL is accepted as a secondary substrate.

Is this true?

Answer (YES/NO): NO